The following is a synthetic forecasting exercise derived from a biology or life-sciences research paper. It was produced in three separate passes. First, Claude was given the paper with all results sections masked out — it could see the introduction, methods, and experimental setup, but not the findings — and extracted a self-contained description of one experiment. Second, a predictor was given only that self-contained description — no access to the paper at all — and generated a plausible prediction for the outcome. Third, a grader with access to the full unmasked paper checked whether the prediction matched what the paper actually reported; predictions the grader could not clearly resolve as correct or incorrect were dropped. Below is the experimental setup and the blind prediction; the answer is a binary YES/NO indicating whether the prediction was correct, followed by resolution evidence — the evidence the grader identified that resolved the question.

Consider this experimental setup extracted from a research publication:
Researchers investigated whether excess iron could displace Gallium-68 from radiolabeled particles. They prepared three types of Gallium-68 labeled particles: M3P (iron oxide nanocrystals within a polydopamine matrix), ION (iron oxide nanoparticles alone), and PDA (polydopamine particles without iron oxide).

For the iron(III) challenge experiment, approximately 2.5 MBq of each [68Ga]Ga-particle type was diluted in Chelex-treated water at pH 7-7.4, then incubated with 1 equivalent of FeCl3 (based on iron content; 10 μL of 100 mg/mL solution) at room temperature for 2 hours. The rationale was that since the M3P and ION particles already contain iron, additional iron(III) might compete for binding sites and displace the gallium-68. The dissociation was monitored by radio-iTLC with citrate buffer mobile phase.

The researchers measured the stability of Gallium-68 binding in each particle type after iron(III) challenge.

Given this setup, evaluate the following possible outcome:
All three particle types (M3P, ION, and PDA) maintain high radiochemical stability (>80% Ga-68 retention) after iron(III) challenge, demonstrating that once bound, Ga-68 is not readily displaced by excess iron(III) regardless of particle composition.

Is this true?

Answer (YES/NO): YES